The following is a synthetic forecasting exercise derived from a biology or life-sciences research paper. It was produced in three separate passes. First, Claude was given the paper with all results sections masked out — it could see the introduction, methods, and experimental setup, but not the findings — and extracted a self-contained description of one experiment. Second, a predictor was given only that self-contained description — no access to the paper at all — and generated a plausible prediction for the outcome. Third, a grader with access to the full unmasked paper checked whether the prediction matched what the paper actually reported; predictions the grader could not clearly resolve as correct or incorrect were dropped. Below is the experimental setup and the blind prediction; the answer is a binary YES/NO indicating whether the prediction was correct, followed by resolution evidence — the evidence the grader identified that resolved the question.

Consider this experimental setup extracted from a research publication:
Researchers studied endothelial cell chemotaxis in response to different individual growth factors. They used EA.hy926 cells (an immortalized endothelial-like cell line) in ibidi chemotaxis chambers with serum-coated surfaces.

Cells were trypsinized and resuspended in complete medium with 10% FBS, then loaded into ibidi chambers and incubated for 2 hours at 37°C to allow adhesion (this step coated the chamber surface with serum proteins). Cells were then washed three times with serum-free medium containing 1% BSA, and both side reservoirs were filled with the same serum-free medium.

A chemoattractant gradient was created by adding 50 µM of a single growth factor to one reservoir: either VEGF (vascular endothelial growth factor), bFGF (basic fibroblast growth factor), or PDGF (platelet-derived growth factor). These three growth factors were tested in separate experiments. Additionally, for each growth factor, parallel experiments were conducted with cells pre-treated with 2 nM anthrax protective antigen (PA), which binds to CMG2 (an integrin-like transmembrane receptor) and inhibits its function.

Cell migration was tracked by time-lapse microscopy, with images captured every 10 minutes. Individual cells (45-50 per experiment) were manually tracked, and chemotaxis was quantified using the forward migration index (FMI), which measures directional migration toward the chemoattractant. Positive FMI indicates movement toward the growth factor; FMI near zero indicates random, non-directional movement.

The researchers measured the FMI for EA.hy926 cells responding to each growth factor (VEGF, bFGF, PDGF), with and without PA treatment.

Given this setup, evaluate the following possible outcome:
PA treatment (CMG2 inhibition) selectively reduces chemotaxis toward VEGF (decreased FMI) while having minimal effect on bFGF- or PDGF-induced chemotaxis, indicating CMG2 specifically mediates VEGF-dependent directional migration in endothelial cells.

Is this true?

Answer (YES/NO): NO